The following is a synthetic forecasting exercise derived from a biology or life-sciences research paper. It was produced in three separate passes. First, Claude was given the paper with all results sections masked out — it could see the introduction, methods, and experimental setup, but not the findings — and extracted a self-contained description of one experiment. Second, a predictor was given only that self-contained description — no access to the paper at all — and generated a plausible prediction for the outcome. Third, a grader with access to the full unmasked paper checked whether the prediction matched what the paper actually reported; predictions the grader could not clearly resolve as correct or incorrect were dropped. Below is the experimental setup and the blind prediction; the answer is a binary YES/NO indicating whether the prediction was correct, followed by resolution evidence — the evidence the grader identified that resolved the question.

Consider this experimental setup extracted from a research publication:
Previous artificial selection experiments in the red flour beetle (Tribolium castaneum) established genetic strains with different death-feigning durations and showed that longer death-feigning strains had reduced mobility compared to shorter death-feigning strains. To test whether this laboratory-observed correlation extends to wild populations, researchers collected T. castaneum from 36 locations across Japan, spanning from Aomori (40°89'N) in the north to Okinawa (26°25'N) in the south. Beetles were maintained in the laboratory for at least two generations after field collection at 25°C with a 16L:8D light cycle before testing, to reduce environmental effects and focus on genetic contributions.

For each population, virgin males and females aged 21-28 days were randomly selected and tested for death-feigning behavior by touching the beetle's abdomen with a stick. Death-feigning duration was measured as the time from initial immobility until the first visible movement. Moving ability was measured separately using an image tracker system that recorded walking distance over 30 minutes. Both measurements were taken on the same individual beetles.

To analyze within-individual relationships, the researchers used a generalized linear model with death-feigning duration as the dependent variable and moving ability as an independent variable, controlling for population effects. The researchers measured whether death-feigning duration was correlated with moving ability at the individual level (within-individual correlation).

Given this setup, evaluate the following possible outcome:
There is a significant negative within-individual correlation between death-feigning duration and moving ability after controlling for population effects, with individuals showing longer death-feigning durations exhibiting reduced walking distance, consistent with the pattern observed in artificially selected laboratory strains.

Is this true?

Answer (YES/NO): NO